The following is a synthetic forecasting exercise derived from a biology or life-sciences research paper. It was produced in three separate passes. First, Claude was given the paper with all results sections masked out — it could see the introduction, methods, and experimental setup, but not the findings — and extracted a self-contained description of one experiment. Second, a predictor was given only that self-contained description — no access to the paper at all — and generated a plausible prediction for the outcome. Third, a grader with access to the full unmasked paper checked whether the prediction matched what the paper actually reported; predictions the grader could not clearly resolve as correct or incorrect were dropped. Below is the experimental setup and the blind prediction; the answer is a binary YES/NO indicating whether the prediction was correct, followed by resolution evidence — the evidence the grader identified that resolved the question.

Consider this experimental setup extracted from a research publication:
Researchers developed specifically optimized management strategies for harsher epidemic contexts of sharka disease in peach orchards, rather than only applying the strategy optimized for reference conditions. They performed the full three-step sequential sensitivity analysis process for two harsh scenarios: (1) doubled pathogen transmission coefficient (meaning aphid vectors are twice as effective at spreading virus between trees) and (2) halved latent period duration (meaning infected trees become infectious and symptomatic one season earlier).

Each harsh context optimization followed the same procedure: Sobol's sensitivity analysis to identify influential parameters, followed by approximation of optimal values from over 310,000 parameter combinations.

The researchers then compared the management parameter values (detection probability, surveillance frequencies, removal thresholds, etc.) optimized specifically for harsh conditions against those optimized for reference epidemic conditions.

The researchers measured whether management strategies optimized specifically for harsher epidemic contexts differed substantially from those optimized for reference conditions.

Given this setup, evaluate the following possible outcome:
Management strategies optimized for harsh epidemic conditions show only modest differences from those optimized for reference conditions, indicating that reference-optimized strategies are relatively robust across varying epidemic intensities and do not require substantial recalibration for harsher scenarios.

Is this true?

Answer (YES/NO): NO